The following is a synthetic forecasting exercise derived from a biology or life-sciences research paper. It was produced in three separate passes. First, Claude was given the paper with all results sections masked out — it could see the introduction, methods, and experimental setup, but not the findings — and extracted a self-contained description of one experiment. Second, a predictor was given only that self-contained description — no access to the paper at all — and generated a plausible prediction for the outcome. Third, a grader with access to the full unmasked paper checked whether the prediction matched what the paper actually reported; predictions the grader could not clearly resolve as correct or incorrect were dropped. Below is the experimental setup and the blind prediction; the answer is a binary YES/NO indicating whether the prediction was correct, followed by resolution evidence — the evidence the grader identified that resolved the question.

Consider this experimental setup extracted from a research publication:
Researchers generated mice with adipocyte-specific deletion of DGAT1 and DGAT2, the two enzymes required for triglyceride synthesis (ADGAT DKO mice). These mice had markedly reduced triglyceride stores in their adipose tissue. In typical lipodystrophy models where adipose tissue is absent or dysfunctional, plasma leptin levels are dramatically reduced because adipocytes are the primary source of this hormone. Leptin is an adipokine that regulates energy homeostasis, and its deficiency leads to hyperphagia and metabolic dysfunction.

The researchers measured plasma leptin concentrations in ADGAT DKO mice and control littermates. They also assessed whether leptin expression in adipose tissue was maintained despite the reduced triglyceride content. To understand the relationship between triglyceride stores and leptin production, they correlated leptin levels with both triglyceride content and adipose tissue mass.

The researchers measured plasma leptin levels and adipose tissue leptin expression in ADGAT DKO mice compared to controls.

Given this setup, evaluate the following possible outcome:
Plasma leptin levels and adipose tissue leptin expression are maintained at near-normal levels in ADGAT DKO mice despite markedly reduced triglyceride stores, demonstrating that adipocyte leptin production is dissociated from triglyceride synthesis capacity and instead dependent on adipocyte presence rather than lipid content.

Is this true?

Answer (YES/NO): NO